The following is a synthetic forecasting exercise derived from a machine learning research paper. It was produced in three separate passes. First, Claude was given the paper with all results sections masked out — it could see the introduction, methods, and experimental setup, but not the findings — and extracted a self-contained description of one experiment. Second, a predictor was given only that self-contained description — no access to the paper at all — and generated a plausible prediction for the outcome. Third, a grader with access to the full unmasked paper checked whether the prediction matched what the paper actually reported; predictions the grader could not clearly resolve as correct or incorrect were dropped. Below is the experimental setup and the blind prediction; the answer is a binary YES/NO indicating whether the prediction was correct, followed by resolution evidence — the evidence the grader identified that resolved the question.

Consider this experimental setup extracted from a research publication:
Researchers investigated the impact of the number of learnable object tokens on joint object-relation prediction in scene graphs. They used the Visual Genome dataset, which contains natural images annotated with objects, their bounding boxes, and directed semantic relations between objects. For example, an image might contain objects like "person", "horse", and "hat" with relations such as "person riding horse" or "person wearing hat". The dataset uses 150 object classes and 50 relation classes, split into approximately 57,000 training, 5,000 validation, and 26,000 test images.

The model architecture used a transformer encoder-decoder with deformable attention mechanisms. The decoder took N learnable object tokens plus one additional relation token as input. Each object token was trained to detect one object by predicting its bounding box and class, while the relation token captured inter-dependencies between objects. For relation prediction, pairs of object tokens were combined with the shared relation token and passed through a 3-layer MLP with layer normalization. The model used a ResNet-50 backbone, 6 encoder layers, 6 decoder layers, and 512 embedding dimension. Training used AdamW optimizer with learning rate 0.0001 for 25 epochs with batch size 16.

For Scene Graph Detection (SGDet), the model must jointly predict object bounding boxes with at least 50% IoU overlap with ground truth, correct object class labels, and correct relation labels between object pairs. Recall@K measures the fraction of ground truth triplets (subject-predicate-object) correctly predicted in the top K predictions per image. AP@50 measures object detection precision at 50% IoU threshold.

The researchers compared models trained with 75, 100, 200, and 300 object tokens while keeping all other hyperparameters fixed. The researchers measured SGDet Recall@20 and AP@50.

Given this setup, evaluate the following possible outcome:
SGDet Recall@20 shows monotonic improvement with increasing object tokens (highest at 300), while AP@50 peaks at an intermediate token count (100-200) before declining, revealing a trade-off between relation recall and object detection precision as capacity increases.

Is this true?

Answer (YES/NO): NO